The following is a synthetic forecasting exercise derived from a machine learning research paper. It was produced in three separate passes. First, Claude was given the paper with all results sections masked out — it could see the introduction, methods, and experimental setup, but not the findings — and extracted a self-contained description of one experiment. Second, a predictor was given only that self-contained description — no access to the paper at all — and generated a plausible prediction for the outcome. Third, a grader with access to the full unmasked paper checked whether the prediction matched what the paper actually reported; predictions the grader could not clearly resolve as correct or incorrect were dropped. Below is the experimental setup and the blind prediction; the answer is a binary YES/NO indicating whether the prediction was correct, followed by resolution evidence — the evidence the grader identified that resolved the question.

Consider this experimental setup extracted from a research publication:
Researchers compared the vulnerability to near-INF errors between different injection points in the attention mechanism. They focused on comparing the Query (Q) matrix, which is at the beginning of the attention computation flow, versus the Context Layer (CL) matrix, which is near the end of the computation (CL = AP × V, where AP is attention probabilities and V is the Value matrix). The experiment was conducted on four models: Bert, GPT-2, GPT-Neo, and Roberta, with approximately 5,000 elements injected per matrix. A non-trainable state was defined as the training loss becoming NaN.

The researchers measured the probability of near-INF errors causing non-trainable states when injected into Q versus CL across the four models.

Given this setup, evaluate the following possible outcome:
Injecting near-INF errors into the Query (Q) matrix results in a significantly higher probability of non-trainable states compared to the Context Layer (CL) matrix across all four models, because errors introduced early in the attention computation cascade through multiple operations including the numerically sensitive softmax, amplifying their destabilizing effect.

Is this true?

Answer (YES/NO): NO